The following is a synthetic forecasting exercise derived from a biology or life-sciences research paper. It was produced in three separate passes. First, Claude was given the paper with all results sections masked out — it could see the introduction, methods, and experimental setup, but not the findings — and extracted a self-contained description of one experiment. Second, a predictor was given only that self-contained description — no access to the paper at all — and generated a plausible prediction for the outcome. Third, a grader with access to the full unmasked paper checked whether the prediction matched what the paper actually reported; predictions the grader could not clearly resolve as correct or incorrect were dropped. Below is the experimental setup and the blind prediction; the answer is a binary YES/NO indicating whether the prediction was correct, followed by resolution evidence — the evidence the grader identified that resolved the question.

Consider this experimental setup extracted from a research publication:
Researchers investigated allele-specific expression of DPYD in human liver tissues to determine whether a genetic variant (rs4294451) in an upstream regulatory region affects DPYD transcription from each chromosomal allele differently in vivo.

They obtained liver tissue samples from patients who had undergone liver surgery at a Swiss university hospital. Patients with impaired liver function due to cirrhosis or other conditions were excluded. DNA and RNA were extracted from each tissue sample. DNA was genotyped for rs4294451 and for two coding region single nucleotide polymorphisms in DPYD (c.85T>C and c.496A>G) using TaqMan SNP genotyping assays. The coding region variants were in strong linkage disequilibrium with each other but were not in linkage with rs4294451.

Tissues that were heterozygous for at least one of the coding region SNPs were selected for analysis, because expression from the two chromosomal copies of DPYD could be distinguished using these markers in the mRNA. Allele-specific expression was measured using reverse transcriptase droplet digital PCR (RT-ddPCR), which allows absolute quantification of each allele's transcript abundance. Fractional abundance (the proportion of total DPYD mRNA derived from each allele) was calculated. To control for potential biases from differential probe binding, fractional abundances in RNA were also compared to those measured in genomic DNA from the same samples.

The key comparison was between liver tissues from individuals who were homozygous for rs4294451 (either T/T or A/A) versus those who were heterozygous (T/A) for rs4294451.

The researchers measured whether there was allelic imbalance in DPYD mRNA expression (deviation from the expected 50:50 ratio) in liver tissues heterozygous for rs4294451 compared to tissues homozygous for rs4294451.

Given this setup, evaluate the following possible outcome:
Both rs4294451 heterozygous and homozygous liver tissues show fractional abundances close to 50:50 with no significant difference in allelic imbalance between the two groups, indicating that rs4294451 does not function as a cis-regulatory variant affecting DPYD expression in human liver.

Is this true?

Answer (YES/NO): NO